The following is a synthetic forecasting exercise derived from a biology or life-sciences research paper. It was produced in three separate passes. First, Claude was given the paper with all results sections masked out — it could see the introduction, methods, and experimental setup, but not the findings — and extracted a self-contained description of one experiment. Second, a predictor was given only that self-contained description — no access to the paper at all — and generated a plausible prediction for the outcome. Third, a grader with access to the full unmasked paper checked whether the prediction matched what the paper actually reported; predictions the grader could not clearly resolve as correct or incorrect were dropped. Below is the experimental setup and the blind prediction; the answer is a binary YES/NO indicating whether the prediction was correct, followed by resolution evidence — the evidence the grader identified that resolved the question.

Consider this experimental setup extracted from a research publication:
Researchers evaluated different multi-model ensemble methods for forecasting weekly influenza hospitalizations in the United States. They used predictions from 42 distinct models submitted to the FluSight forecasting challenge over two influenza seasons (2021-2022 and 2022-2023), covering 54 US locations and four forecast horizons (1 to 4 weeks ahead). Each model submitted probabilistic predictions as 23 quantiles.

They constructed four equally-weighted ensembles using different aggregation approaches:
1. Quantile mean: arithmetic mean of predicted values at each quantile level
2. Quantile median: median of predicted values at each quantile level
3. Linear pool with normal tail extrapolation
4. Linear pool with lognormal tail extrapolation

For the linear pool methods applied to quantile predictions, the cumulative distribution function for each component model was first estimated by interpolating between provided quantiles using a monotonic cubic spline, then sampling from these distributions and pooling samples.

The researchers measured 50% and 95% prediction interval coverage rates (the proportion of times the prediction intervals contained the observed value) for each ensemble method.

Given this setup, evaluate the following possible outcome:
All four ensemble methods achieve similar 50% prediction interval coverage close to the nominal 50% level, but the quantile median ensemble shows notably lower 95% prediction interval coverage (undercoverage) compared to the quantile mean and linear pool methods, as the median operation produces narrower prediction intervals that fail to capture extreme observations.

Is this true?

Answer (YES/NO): NO